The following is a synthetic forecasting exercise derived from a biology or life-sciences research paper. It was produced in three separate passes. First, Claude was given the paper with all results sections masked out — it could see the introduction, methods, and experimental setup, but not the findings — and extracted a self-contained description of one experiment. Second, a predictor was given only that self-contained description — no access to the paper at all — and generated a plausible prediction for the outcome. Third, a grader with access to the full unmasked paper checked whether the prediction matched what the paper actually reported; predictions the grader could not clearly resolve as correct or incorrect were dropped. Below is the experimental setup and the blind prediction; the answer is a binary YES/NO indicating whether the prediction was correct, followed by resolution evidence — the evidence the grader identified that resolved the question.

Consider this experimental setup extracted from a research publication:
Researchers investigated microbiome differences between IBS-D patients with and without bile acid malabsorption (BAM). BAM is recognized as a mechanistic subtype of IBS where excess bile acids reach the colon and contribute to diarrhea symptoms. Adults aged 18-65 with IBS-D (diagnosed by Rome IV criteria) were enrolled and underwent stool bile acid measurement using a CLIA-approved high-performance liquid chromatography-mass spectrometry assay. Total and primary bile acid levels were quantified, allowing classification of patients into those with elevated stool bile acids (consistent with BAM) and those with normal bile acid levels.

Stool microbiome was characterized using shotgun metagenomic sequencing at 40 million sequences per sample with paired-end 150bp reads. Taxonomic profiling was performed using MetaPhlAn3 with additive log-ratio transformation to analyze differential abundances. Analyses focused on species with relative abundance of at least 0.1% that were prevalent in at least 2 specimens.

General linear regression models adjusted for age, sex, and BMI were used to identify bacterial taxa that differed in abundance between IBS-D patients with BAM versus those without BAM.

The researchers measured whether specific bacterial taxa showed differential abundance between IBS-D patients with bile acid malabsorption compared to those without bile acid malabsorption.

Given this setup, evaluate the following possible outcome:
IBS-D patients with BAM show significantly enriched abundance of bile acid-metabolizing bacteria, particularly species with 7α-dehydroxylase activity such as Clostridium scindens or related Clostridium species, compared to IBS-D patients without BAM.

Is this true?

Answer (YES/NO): NO